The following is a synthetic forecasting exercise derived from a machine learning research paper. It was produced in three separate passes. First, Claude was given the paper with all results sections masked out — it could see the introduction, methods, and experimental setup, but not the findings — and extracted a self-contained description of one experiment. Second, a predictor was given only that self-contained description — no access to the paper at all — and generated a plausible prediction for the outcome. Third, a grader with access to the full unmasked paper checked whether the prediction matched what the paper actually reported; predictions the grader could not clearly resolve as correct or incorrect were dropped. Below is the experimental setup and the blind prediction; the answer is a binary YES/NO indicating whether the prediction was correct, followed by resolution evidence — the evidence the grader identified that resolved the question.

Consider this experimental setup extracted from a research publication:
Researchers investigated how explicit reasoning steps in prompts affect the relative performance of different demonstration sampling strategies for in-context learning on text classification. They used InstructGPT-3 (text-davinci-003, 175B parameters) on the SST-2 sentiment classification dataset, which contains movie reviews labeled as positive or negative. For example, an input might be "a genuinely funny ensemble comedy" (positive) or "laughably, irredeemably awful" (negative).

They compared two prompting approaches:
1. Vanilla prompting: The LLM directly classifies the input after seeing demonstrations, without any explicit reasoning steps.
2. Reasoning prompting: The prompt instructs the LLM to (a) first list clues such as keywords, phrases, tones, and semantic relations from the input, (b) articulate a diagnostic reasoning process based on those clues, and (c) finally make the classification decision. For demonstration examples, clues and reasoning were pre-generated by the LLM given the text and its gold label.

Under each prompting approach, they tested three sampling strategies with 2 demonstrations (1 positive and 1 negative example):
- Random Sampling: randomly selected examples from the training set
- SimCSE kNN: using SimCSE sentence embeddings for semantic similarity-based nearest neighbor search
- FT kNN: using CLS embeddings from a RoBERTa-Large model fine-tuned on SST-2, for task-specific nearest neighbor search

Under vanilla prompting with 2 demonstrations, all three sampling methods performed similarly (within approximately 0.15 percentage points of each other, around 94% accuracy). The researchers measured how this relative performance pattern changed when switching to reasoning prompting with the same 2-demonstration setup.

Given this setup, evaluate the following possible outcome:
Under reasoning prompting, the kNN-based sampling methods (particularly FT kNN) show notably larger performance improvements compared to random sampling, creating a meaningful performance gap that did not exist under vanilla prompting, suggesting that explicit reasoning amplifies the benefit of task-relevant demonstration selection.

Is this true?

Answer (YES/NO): NO